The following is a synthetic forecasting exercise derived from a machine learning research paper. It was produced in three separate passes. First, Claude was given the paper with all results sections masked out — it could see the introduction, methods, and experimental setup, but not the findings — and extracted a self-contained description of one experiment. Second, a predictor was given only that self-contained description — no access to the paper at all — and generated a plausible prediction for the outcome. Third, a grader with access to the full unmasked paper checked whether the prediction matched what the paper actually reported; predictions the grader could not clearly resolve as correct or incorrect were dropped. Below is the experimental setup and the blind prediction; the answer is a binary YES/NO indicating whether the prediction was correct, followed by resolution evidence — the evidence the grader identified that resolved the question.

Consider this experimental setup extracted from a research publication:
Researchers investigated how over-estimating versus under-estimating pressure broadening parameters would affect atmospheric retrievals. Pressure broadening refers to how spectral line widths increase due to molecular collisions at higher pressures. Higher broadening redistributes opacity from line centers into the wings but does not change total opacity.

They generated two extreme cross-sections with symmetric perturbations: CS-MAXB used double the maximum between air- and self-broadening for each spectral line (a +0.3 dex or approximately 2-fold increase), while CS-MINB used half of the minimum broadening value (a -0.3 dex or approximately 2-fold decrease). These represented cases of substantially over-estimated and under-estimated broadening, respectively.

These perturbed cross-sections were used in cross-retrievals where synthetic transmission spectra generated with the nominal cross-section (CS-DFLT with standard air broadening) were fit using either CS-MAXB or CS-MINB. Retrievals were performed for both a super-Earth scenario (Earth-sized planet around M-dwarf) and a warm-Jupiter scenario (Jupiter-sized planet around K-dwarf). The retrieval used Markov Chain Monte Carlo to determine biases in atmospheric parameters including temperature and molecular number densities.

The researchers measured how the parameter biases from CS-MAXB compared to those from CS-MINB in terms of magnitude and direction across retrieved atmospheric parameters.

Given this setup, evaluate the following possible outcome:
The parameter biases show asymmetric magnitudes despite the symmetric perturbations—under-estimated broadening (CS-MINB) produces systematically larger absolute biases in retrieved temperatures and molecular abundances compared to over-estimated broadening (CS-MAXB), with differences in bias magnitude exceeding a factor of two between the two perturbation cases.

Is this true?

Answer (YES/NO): NO